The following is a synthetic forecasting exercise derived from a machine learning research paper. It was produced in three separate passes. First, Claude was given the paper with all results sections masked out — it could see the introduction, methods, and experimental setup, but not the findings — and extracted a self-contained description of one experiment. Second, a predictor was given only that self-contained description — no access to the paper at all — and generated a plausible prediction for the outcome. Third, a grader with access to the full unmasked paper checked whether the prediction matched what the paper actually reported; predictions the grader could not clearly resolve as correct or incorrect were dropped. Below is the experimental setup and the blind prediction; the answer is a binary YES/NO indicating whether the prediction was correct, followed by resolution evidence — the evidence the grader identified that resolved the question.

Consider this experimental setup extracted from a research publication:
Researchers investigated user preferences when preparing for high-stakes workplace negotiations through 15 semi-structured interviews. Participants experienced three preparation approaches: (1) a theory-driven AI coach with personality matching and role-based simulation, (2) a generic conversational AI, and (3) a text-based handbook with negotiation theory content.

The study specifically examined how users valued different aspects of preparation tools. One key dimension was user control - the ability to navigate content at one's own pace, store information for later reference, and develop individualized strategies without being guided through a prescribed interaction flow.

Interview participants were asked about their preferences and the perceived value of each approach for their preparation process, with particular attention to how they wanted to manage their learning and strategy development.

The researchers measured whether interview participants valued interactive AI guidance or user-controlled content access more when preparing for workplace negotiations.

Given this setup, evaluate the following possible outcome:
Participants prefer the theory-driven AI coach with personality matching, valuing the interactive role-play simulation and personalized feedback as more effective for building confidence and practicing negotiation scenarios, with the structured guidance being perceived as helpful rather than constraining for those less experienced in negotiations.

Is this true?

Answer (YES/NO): NO